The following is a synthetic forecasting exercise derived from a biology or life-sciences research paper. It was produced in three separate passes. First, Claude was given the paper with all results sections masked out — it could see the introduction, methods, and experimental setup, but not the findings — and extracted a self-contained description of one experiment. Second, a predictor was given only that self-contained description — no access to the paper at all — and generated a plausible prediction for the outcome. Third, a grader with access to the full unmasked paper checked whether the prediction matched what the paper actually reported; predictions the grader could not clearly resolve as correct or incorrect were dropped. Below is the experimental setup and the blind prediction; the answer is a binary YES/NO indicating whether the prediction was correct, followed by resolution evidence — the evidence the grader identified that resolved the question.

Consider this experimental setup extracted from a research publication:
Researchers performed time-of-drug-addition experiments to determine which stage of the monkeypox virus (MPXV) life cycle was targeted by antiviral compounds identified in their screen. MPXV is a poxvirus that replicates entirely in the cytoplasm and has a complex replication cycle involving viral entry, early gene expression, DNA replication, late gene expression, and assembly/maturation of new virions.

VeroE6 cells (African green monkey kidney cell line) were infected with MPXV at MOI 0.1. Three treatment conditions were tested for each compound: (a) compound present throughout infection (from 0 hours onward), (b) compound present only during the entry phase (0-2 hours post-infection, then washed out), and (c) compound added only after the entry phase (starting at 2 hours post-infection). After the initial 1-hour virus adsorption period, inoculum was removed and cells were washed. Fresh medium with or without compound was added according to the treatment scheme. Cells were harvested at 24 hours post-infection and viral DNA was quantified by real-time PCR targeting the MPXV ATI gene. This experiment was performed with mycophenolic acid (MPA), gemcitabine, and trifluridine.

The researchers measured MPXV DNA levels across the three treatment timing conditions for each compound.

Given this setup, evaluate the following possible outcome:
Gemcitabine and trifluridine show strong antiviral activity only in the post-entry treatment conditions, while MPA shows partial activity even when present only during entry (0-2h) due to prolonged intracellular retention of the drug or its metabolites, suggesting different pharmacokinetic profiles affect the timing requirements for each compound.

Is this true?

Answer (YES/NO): NO